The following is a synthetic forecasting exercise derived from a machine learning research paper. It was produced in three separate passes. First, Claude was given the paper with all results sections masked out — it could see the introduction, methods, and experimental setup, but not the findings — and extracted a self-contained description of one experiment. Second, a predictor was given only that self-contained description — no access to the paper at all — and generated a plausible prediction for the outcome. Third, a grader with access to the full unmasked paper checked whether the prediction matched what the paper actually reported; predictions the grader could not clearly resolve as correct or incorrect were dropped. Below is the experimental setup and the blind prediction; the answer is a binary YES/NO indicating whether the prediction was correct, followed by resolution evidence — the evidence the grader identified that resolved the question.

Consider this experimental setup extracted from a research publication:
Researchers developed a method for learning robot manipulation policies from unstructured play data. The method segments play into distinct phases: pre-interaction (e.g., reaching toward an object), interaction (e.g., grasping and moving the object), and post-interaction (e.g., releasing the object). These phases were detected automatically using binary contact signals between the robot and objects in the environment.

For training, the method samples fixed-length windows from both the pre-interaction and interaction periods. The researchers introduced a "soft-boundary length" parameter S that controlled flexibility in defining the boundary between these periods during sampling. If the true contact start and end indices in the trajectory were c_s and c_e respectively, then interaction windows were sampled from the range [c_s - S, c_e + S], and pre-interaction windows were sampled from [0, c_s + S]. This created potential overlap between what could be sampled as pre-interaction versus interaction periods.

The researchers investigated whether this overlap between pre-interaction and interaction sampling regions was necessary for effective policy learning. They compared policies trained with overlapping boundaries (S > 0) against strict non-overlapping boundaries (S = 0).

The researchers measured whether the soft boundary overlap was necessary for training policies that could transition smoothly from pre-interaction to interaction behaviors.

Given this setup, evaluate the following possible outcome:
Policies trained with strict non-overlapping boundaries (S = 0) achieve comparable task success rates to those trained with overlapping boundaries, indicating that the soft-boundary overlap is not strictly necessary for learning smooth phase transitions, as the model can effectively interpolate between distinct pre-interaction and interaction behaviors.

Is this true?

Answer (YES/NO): NO